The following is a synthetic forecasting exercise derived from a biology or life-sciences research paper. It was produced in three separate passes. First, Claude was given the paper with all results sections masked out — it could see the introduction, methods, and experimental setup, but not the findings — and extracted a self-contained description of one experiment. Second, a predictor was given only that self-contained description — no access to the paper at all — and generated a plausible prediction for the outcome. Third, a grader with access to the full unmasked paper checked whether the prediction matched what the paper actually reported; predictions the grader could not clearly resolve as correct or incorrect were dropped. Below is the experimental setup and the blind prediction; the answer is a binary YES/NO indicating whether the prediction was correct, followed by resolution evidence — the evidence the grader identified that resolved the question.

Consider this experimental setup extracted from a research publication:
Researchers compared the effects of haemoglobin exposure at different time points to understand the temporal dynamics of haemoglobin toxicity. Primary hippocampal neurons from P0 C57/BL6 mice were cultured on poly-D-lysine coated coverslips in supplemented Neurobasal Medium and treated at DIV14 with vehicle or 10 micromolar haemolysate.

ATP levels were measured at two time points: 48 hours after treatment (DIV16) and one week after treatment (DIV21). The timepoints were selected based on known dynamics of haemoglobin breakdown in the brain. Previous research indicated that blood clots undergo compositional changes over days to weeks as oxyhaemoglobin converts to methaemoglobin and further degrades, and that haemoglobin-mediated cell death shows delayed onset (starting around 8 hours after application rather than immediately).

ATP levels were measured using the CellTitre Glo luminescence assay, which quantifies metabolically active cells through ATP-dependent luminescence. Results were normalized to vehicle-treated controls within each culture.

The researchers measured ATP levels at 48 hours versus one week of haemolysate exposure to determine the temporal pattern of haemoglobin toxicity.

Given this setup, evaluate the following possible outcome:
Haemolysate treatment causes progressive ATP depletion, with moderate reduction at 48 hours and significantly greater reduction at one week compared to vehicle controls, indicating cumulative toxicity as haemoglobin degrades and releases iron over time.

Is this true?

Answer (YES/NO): NO